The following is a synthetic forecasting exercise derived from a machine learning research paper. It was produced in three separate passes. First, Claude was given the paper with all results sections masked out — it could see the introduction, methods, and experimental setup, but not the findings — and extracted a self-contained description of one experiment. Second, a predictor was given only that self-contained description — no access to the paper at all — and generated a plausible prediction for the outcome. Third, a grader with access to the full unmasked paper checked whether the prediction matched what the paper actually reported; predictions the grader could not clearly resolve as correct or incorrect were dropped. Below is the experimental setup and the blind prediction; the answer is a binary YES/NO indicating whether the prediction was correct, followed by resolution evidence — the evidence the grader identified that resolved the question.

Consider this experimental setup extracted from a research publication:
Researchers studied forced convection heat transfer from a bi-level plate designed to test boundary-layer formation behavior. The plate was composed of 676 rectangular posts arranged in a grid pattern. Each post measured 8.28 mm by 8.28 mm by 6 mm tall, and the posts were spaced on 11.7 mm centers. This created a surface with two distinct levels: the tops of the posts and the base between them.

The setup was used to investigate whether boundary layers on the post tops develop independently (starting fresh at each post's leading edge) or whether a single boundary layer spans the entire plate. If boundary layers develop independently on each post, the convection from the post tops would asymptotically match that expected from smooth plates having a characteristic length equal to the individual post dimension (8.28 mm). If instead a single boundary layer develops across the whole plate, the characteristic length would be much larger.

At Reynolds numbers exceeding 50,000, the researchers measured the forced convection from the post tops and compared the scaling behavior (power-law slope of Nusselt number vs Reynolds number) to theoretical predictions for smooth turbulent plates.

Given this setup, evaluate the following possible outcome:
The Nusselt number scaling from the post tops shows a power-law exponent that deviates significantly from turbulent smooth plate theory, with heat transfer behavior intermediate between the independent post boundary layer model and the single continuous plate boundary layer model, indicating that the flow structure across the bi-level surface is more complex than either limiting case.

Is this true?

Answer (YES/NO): NO